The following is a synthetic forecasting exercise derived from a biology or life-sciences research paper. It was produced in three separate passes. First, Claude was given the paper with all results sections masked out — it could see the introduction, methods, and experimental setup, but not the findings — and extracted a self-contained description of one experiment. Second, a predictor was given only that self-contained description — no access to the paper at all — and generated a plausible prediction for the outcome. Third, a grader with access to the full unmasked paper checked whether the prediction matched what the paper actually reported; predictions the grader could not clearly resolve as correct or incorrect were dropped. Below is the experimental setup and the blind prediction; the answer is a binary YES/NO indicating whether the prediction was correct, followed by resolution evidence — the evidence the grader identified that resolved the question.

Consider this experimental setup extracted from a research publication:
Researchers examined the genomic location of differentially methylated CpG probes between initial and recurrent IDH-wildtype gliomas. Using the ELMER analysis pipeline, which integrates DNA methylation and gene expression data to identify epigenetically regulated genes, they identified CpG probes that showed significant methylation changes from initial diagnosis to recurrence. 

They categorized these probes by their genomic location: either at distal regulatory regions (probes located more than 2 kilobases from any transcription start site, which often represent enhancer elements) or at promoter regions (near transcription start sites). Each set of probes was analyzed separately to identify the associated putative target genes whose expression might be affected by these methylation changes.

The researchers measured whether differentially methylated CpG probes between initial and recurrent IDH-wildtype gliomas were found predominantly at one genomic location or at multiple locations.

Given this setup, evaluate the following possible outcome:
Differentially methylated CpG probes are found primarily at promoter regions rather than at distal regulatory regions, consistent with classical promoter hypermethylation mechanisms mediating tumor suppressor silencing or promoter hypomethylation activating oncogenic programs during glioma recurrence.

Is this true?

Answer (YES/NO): NO